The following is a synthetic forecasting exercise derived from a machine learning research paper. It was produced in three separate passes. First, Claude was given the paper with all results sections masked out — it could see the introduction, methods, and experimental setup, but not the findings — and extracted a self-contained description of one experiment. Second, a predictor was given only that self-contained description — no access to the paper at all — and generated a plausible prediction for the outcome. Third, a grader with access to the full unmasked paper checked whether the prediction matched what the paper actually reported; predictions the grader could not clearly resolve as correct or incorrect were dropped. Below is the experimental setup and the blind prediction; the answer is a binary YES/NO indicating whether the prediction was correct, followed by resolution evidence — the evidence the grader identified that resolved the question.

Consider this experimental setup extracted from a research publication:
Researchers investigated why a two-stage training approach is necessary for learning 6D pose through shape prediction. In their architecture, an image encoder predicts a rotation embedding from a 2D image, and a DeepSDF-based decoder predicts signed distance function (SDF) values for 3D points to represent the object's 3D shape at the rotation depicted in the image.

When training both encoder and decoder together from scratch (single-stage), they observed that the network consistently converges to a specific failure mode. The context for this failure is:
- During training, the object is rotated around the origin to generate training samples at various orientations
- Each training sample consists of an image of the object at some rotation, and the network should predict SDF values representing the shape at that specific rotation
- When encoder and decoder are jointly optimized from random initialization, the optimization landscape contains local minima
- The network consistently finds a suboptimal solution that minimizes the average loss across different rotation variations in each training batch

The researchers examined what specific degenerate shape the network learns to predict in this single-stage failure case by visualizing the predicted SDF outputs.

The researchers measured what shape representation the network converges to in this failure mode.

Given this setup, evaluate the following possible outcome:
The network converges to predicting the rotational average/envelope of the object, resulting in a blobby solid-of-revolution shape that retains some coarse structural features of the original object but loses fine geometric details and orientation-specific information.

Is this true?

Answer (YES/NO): NO